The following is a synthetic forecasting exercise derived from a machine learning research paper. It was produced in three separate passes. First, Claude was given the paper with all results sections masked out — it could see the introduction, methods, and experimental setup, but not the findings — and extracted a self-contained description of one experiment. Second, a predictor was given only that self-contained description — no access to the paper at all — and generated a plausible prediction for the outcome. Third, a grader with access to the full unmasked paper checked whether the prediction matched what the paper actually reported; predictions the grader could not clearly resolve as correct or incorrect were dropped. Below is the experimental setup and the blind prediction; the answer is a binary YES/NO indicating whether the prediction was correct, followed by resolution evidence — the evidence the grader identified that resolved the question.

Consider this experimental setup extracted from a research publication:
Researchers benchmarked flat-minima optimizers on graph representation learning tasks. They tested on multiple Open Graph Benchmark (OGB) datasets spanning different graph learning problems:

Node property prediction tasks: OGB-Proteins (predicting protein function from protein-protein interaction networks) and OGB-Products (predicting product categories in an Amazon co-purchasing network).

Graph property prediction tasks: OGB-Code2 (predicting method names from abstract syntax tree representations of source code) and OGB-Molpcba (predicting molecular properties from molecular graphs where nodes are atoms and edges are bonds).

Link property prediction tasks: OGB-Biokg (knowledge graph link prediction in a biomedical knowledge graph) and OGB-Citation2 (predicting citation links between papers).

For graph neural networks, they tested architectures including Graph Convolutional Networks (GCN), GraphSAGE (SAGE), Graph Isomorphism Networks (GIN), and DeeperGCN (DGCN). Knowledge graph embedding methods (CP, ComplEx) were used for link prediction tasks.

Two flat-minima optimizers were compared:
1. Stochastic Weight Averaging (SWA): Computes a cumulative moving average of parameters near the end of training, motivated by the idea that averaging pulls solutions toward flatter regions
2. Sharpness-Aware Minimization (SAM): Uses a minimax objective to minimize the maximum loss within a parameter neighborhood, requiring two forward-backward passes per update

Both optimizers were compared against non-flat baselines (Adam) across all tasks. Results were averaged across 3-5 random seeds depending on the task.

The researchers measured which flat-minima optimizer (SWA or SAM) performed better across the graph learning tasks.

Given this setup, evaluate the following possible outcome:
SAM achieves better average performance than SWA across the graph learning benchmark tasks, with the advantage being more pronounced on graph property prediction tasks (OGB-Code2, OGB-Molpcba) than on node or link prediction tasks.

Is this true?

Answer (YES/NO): NO